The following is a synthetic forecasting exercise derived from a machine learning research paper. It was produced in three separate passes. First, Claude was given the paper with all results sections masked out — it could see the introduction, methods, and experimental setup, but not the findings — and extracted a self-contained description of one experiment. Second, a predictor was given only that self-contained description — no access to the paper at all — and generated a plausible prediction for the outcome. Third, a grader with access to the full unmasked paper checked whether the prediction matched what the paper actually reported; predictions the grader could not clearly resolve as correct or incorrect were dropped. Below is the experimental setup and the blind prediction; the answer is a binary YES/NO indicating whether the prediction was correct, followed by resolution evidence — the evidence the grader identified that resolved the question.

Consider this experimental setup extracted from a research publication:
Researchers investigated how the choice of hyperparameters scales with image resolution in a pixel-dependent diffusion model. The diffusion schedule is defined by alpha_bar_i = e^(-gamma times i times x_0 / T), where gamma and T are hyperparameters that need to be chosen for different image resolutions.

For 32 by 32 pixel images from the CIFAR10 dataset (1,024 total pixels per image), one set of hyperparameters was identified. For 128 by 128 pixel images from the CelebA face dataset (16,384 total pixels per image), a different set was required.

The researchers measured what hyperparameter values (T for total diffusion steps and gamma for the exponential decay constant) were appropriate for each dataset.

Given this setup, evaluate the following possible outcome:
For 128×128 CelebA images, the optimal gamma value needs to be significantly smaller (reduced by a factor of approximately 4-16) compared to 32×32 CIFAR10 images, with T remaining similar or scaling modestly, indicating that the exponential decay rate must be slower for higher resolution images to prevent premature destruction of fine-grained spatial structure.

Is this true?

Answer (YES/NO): NO